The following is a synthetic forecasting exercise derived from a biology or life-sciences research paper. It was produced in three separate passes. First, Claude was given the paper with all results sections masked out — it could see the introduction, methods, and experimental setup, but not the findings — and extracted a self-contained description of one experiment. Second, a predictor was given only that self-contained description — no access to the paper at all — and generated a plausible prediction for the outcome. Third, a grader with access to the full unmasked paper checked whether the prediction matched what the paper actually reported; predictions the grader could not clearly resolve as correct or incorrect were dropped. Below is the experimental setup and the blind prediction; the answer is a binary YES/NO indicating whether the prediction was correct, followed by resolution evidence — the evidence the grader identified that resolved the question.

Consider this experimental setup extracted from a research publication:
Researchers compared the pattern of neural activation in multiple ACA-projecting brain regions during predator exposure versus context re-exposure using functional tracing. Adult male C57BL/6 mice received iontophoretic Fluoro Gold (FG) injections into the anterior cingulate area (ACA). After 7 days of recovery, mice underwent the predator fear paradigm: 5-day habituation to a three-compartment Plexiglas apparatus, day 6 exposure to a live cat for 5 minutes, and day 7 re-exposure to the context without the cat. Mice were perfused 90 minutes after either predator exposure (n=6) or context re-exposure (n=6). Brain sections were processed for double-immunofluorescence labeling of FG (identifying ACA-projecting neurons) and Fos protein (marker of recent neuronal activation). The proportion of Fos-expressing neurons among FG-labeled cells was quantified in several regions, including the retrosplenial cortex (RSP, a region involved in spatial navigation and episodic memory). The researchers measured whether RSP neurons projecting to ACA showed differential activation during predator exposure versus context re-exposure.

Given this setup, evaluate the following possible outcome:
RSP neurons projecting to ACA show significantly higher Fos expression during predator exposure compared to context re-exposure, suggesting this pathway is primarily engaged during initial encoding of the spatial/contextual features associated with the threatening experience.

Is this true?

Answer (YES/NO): YES